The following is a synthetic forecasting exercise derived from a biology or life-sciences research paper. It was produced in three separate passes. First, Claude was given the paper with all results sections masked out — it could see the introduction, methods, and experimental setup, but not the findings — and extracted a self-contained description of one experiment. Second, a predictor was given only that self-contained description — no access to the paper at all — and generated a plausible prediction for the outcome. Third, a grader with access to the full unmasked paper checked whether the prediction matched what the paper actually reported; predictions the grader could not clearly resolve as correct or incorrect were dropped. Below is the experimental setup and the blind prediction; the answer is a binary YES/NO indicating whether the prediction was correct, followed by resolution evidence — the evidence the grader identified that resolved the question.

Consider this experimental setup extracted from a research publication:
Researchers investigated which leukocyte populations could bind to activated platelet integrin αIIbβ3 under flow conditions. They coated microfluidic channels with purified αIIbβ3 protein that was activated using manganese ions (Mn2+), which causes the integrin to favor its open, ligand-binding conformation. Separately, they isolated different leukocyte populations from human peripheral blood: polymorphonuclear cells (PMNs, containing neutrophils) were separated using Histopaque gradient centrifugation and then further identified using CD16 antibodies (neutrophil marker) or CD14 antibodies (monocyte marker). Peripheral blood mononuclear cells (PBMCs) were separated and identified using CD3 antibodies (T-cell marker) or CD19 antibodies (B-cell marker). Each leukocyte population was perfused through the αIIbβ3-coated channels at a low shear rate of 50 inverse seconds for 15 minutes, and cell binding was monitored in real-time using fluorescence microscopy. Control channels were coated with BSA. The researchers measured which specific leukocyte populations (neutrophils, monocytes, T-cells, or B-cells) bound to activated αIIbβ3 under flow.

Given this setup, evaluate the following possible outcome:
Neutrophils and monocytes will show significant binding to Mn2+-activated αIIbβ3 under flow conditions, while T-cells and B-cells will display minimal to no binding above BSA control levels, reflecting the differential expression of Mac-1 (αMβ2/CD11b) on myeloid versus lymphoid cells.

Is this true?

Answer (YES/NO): NO